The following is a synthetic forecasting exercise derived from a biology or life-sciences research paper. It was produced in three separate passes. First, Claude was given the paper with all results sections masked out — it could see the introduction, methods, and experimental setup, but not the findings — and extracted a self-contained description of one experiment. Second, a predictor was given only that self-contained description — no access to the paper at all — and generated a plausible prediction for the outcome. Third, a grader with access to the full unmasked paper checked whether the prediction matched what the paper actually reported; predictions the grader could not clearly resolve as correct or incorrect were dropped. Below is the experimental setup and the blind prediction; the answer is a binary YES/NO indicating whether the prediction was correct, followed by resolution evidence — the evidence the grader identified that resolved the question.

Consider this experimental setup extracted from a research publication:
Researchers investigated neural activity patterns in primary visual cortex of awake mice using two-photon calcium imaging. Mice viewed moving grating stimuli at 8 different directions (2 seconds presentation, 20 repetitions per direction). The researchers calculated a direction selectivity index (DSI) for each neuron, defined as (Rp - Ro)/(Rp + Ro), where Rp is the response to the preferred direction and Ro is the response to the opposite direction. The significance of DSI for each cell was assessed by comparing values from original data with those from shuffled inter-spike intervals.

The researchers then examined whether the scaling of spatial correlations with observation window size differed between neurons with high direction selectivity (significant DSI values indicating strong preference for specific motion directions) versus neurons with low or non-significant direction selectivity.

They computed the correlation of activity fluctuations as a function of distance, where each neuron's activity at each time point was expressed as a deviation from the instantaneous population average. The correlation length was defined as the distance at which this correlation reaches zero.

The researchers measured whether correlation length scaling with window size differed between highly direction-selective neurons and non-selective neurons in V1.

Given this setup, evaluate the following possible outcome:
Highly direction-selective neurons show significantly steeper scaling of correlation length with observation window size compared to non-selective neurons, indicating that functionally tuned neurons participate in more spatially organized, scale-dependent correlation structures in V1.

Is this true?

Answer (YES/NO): NO